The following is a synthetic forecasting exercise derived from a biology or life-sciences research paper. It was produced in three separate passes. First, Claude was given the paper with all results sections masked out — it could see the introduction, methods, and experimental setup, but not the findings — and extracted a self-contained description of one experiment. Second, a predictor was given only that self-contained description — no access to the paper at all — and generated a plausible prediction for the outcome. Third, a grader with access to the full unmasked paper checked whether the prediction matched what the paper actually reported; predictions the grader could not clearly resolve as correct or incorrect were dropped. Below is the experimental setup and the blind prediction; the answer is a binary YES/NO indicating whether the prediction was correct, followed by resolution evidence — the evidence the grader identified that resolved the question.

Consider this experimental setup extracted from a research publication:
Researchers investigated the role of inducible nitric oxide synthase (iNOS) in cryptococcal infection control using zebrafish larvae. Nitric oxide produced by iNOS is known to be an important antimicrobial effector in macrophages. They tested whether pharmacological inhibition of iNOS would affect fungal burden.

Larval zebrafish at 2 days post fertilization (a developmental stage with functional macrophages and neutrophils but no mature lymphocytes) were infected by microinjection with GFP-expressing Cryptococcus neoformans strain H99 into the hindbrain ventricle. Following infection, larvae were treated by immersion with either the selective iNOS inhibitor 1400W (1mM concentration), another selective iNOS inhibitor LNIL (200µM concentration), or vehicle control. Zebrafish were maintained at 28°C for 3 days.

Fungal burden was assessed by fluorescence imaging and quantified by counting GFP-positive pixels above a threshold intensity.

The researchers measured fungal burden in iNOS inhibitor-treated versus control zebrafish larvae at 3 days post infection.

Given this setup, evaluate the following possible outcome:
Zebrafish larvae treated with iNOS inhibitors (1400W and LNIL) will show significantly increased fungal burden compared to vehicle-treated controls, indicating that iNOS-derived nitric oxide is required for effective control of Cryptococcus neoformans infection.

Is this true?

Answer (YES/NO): NO